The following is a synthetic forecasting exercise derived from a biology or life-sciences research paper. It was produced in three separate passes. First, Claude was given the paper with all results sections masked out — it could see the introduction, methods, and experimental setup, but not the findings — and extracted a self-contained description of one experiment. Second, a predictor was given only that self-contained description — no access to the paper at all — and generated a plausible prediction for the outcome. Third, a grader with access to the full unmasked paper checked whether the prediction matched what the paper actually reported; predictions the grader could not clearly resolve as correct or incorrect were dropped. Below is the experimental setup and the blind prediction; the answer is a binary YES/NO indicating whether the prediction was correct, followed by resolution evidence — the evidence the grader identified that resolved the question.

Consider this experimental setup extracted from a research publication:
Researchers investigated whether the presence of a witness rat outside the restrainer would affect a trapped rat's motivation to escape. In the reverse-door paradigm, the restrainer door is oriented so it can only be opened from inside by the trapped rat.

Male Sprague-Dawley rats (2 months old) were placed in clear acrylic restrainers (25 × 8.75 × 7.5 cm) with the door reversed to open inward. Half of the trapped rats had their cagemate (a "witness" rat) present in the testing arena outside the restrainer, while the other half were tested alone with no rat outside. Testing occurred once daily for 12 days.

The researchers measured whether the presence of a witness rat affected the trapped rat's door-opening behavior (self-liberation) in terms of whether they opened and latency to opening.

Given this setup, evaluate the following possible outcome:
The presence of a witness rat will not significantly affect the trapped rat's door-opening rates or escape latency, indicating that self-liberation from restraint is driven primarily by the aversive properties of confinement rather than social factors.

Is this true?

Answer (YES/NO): NO